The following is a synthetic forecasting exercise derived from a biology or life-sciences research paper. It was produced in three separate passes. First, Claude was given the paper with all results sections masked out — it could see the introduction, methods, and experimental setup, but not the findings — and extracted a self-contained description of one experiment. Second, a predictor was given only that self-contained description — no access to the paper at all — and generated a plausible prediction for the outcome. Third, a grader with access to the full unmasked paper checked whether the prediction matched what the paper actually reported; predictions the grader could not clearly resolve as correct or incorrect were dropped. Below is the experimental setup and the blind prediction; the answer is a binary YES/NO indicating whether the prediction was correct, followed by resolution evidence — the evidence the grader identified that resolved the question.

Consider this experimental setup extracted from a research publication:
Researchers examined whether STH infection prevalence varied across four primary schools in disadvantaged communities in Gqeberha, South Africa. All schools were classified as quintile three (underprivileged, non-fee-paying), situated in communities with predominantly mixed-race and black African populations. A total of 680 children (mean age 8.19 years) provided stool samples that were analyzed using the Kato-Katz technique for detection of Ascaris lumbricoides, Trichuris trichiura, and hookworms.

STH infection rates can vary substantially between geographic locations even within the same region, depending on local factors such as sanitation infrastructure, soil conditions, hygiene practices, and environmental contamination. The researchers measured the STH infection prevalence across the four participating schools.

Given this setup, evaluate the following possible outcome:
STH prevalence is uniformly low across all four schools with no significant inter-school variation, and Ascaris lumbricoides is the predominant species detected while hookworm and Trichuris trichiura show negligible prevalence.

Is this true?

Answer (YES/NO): NO